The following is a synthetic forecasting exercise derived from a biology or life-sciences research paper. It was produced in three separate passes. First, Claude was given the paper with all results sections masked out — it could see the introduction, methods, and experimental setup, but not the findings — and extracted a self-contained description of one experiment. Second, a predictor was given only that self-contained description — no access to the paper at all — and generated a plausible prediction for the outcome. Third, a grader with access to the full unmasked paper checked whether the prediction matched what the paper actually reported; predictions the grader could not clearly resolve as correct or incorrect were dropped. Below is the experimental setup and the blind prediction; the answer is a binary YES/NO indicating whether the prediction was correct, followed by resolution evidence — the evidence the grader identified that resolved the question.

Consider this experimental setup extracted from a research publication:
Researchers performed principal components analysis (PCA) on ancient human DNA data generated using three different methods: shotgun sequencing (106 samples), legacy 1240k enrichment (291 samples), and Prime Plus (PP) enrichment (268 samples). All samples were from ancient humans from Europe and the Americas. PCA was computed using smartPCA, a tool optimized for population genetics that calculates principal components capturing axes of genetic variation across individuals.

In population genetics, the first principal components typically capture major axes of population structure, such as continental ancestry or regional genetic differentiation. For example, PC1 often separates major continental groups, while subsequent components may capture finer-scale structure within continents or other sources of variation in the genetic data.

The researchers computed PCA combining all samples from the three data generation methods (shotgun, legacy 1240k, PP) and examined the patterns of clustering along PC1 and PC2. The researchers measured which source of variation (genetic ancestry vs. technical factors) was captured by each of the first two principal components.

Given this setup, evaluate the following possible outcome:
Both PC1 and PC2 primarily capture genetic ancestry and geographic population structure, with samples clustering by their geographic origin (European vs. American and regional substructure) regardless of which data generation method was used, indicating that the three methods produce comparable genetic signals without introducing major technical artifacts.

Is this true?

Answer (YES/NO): NO